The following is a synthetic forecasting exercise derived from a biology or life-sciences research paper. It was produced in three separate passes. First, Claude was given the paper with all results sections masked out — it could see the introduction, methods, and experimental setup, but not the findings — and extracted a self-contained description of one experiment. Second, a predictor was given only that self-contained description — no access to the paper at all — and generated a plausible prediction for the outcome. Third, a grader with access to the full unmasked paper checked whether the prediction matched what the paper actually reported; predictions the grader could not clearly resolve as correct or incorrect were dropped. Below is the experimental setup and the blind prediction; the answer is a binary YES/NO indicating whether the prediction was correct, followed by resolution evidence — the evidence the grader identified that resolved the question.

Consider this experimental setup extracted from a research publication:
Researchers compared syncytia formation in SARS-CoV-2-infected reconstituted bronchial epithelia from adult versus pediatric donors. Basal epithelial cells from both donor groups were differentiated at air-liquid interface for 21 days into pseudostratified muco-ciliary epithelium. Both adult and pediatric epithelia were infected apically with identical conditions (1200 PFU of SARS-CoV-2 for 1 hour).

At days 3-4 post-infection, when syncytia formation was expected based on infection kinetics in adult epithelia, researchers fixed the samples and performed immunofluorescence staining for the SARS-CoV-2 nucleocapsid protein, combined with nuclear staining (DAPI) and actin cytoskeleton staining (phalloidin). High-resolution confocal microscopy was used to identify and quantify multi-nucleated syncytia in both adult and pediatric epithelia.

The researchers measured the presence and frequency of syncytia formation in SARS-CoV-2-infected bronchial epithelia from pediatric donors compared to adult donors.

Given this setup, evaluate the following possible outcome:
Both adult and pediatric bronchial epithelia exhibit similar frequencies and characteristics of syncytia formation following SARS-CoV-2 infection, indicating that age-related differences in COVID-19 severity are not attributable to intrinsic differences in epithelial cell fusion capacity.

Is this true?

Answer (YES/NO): NO